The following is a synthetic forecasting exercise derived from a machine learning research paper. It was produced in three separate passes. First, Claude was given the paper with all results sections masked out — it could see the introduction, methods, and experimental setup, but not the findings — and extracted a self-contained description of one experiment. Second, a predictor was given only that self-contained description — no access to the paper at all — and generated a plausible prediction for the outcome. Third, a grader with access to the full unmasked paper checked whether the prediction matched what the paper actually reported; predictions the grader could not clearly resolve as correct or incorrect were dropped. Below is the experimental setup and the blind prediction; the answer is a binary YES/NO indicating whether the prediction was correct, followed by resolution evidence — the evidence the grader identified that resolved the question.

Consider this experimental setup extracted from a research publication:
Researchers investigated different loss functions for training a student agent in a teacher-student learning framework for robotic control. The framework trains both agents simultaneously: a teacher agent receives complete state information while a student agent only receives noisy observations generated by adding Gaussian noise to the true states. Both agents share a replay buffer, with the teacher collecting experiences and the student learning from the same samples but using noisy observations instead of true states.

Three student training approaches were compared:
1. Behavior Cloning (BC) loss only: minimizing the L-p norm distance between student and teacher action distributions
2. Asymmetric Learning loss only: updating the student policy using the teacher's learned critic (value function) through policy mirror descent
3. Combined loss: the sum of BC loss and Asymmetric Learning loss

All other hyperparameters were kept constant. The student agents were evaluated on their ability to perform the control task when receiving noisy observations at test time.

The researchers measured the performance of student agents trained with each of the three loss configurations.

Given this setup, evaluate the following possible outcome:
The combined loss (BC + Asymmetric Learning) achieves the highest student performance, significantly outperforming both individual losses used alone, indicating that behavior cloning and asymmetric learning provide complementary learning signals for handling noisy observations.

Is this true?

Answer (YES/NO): NO